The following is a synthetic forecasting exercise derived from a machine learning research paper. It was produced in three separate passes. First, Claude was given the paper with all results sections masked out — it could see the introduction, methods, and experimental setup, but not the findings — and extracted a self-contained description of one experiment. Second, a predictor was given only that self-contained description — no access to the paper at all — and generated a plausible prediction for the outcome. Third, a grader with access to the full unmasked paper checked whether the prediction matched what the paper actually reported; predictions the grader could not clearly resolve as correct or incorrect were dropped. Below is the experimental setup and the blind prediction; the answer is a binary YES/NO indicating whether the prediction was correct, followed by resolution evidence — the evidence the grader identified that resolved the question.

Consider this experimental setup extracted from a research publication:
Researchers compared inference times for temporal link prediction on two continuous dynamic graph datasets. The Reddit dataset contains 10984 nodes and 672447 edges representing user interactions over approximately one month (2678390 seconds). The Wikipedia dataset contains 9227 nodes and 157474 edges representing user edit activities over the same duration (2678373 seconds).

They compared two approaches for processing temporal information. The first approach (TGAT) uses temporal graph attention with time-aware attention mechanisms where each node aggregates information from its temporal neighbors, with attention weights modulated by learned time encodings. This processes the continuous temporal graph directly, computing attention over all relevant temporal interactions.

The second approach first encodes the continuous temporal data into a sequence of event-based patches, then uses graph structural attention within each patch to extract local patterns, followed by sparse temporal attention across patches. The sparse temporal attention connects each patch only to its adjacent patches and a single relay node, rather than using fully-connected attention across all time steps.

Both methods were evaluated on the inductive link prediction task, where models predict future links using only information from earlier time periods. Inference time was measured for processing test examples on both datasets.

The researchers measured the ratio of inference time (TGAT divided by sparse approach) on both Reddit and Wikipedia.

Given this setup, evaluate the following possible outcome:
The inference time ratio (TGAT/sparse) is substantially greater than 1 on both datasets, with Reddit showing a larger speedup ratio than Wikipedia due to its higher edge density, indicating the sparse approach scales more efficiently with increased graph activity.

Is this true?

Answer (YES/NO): NO